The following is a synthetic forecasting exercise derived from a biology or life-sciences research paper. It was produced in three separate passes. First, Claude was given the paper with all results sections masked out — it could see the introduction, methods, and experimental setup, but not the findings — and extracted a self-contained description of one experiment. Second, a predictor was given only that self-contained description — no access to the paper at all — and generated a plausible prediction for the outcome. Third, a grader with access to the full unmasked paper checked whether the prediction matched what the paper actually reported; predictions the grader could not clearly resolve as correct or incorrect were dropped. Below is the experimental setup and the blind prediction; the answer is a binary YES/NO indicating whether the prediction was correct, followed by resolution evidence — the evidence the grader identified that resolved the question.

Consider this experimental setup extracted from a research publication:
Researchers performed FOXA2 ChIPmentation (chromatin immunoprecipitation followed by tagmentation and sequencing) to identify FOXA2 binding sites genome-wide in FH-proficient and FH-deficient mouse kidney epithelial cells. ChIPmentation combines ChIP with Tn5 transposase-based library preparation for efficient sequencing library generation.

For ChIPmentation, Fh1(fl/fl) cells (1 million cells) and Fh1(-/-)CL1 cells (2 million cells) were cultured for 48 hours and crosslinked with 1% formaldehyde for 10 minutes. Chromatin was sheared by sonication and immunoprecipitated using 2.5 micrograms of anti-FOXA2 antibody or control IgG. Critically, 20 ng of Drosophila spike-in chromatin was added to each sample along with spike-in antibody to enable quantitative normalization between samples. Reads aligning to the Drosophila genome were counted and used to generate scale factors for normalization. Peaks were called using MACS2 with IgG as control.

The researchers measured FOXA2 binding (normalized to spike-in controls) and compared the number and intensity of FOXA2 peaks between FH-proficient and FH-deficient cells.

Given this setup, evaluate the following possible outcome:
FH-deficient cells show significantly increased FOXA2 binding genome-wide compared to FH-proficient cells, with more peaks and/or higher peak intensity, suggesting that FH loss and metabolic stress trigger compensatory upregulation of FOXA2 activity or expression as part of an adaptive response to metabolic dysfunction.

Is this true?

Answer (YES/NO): YES